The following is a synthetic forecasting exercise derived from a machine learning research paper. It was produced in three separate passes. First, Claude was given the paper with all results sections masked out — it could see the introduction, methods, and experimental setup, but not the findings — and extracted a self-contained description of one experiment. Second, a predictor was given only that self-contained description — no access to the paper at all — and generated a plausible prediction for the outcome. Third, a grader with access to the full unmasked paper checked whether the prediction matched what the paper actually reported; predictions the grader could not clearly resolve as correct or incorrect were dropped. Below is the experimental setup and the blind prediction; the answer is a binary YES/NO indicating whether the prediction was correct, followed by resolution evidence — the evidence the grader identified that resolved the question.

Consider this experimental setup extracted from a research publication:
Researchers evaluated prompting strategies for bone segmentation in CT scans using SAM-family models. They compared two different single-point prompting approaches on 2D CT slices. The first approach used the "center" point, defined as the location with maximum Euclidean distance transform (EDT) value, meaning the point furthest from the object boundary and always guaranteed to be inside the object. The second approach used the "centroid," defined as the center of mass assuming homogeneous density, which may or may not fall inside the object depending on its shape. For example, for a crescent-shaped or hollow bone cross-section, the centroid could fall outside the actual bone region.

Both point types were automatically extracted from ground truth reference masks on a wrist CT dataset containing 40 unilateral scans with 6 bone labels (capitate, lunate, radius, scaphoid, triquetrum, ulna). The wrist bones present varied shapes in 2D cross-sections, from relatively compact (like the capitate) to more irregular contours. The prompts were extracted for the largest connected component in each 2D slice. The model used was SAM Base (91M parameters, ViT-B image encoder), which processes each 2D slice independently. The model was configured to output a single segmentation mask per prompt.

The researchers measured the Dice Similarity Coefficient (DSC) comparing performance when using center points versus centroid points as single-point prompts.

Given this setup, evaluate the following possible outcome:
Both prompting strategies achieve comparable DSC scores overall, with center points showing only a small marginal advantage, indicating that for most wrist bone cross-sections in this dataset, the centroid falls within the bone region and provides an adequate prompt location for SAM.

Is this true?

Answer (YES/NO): NO